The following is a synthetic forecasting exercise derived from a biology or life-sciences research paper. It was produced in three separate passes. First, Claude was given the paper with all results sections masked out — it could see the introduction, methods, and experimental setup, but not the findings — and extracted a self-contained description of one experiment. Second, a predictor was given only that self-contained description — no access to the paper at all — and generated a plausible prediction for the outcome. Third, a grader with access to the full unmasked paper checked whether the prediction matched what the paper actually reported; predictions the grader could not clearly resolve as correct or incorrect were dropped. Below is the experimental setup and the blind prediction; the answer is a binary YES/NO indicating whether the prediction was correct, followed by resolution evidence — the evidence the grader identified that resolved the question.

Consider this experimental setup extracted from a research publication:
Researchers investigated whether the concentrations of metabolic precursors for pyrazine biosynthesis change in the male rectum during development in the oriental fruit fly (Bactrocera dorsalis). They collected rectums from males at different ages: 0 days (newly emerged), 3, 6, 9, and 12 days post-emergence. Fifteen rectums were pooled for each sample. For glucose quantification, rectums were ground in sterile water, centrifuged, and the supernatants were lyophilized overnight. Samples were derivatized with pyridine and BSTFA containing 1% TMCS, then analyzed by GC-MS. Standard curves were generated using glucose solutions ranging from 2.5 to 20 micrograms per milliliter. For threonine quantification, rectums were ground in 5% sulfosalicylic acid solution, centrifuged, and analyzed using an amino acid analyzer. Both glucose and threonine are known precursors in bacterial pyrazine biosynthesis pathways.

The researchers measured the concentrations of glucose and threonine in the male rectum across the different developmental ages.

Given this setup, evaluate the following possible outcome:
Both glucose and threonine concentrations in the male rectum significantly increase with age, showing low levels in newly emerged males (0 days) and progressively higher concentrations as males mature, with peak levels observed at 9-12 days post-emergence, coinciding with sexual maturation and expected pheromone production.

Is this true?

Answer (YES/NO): NO